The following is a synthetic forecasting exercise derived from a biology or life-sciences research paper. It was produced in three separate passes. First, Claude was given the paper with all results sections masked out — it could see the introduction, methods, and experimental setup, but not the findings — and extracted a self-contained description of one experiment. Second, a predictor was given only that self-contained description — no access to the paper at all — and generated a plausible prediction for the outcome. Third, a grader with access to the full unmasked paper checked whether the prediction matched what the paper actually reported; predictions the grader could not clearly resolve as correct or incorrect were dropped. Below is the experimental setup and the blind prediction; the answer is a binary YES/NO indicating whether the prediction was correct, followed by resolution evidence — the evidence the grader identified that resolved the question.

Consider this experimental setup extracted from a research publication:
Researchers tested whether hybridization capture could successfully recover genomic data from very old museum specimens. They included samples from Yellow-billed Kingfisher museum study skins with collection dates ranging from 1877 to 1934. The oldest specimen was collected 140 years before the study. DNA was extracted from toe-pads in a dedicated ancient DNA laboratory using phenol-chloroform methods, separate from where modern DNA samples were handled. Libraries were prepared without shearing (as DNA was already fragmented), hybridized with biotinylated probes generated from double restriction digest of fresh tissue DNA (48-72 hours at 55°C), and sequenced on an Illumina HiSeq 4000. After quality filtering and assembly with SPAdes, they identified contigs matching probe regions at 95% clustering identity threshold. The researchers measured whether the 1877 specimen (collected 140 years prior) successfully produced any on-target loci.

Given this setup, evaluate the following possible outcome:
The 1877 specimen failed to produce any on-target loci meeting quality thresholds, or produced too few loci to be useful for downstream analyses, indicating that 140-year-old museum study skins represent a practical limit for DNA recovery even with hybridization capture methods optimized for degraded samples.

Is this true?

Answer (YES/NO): NO